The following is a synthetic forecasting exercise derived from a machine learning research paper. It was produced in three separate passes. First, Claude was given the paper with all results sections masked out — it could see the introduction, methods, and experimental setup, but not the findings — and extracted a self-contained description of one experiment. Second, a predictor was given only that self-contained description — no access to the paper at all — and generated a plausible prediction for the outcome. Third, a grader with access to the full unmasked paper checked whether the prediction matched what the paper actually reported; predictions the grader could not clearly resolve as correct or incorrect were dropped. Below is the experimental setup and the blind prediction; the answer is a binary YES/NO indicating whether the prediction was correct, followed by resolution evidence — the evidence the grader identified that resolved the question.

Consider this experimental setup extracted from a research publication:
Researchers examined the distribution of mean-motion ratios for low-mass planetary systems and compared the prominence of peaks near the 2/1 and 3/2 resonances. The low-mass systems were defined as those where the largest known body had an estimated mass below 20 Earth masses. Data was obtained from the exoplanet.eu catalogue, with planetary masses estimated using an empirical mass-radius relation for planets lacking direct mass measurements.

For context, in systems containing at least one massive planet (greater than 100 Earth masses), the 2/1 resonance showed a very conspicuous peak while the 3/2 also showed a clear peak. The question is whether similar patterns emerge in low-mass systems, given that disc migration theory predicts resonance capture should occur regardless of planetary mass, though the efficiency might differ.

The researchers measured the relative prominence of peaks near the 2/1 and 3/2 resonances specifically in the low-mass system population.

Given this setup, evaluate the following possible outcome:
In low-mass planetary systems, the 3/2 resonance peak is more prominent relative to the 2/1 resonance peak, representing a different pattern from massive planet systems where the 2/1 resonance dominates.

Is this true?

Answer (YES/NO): YES